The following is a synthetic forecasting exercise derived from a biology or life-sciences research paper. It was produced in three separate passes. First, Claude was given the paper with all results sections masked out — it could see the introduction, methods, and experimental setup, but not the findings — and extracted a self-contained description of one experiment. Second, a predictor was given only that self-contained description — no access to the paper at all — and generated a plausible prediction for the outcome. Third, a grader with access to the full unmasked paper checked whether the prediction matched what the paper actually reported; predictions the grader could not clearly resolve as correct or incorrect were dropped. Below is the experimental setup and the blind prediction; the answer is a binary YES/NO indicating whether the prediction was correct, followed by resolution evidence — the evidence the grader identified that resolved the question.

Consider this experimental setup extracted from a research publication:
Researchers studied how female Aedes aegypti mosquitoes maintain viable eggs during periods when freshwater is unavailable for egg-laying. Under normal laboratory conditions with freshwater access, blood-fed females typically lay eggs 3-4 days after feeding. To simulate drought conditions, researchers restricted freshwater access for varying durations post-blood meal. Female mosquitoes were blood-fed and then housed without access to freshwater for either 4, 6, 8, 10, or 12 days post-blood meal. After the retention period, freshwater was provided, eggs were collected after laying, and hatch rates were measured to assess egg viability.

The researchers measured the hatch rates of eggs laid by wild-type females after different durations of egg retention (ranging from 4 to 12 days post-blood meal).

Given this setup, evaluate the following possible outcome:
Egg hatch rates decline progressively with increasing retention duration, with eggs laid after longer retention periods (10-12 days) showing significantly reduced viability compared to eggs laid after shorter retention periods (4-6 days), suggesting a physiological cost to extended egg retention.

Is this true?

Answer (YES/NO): NO